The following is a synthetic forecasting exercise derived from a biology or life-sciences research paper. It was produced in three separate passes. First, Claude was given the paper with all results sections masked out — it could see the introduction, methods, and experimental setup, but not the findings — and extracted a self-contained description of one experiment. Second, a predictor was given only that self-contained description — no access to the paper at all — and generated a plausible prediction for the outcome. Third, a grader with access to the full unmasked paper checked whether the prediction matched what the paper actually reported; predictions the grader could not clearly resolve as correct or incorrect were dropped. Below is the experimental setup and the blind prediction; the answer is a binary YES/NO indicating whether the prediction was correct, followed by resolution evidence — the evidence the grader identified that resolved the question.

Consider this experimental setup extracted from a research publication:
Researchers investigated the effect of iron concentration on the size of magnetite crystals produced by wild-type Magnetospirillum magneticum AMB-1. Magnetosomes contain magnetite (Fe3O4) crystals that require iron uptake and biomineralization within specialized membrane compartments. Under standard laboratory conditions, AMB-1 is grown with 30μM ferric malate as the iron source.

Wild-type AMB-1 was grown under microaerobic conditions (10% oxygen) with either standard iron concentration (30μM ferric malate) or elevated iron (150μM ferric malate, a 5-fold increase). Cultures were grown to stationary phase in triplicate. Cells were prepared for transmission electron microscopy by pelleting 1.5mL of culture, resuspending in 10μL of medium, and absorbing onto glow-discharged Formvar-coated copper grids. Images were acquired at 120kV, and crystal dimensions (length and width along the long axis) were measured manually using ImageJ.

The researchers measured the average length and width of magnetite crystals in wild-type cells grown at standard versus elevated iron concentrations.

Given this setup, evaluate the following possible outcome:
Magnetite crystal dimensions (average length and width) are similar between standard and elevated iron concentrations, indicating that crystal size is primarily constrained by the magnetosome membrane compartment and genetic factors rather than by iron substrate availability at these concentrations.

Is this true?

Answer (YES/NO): NO